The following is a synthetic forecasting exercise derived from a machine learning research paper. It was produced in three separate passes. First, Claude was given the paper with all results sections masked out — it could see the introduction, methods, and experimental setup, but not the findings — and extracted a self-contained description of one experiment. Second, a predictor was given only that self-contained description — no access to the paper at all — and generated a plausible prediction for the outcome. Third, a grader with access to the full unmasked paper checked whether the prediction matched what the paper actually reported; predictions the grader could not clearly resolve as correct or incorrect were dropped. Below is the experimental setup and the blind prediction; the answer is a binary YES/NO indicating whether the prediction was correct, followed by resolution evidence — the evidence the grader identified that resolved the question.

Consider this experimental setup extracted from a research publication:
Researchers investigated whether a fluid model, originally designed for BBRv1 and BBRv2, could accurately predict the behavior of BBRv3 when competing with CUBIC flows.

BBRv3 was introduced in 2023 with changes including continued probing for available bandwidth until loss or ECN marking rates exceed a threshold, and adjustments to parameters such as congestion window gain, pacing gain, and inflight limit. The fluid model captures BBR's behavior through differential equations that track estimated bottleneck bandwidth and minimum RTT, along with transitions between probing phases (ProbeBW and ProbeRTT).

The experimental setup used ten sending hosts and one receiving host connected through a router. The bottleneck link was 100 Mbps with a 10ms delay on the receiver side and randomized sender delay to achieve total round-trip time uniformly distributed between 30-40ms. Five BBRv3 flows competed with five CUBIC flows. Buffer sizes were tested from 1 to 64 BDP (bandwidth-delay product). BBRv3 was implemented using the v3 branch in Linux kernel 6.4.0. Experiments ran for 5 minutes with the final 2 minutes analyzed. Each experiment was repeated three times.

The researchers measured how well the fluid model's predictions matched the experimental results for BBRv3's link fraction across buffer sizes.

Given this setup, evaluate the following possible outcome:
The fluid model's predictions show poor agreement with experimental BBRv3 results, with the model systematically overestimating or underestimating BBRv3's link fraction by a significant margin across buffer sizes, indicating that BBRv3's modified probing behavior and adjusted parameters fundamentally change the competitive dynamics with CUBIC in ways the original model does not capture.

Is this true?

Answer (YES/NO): NO